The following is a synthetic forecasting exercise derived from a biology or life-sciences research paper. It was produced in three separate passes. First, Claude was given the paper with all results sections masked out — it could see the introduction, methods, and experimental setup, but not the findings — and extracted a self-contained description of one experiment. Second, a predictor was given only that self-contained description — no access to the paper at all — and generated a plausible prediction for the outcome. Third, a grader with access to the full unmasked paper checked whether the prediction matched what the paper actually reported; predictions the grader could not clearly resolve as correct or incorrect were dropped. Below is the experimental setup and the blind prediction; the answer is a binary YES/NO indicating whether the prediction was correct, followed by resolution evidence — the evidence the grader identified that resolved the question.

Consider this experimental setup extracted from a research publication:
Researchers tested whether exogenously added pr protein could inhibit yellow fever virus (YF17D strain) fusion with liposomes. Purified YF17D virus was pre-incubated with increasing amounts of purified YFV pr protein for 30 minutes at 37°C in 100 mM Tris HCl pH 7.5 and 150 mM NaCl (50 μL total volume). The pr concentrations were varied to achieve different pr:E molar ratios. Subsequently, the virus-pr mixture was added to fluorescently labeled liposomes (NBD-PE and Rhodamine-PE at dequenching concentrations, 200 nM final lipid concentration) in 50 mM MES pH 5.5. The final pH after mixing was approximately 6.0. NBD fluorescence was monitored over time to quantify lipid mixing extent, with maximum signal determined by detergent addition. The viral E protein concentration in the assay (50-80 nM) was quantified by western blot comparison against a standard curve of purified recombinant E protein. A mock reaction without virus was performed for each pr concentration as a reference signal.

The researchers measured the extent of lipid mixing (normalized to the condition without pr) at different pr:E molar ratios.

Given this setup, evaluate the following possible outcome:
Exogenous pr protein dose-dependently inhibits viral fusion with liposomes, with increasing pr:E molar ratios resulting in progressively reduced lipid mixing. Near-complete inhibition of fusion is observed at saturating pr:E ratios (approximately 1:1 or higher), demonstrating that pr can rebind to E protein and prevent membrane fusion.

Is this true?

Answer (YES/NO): NO